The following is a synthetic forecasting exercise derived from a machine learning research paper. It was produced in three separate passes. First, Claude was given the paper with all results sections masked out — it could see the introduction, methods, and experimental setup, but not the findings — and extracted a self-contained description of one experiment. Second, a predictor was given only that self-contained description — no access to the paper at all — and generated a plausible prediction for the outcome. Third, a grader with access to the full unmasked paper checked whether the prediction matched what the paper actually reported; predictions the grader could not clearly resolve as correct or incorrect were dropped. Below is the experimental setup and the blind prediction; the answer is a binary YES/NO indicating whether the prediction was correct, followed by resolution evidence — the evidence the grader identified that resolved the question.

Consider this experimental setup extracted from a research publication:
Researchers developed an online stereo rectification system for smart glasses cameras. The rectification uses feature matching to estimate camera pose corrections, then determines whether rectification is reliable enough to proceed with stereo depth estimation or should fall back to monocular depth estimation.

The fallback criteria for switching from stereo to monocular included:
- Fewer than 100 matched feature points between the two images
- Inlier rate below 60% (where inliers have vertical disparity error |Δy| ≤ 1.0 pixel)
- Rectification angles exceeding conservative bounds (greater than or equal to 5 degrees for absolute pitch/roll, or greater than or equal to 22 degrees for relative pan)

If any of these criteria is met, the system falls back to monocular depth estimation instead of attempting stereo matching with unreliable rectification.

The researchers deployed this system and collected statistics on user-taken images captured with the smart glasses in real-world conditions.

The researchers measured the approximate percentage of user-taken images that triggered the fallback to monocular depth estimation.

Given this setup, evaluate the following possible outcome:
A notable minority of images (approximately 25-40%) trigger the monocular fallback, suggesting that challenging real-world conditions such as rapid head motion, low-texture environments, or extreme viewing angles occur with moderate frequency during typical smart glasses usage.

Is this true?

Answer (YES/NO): NO